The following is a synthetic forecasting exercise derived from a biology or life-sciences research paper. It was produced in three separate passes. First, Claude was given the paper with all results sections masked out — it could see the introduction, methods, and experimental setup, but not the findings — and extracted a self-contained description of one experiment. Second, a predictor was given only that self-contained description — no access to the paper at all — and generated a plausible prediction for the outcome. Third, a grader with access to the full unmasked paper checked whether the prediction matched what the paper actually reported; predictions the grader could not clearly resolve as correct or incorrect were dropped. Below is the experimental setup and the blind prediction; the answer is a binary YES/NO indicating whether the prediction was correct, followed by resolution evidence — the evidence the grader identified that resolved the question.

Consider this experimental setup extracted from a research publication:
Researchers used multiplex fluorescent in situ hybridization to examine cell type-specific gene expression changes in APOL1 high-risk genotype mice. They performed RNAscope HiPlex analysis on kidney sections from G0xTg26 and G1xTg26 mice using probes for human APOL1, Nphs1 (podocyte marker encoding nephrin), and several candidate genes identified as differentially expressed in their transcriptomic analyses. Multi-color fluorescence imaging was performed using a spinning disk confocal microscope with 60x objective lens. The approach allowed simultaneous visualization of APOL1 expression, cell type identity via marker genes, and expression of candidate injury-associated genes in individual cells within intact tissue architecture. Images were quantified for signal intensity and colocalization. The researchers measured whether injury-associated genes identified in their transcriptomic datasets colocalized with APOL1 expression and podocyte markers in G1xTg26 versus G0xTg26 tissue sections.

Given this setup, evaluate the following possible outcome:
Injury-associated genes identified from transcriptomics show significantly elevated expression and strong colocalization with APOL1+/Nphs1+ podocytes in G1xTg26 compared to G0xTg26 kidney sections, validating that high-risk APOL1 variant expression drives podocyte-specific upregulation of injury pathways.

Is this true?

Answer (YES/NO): YES